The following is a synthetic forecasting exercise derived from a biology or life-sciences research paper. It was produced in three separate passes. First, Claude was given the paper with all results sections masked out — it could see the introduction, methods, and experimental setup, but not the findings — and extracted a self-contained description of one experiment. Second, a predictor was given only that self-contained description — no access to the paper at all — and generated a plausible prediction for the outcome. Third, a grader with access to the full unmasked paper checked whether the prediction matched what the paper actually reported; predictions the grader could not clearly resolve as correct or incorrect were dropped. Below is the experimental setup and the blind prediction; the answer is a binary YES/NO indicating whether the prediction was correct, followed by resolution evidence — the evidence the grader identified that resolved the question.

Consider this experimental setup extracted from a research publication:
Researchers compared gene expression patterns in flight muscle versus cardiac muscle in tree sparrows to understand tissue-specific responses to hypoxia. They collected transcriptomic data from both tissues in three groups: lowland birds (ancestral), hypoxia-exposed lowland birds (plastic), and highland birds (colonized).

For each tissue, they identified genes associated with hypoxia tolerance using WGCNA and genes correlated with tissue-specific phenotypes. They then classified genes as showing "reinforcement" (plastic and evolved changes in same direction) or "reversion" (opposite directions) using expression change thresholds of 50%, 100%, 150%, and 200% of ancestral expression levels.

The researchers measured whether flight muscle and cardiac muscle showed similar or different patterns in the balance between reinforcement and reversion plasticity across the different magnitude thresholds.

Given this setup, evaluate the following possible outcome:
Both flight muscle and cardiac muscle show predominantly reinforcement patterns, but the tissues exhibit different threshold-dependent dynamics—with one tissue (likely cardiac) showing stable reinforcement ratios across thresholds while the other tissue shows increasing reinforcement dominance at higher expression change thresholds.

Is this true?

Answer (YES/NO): NO